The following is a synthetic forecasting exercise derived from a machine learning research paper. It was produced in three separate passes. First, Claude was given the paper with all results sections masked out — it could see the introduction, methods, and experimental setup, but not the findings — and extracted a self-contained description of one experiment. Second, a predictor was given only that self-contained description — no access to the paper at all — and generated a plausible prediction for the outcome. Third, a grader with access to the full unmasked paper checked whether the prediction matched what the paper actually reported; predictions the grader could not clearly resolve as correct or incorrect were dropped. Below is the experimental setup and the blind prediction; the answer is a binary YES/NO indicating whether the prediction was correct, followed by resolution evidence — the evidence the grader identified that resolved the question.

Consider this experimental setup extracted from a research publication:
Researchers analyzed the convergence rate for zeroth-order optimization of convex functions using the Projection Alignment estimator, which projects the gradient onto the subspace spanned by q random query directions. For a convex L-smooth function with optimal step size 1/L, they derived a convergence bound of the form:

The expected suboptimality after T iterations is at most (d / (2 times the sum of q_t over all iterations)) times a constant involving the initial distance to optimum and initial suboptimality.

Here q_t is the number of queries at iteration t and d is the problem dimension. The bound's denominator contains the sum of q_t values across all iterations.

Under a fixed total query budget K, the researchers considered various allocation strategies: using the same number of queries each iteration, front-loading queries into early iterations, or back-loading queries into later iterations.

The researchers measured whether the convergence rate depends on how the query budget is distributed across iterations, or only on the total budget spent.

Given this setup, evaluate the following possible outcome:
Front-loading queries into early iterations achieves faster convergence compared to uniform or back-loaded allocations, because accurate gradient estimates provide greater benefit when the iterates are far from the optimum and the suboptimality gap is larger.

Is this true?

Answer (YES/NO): NO